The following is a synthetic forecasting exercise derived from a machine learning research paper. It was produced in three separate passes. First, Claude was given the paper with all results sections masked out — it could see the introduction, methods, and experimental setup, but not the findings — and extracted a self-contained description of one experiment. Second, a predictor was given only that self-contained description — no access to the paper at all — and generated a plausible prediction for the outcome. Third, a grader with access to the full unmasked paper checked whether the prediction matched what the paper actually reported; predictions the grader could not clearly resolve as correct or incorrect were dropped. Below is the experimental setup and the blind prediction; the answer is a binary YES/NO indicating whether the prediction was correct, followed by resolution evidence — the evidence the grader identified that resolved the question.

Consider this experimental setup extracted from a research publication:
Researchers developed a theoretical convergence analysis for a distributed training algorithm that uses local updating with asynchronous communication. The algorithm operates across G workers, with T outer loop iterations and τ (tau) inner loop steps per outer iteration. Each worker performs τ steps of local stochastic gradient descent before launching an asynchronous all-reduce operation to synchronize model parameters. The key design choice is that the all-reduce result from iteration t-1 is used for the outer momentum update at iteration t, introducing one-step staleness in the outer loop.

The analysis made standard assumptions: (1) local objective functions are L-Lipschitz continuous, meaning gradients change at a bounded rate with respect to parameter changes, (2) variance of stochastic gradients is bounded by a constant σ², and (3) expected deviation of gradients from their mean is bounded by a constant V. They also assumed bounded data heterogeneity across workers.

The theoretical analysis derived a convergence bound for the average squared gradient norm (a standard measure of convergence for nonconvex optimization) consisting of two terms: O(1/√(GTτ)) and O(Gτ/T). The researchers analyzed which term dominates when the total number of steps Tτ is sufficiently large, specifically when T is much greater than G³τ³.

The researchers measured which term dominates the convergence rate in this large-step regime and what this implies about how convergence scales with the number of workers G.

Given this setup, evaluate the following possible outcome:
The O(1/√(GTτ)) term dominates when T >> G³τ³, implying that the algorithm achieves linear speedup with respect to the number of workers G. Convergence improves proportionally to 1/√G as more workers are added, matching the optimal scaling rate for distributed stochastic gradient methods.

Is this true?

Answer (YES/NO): YES